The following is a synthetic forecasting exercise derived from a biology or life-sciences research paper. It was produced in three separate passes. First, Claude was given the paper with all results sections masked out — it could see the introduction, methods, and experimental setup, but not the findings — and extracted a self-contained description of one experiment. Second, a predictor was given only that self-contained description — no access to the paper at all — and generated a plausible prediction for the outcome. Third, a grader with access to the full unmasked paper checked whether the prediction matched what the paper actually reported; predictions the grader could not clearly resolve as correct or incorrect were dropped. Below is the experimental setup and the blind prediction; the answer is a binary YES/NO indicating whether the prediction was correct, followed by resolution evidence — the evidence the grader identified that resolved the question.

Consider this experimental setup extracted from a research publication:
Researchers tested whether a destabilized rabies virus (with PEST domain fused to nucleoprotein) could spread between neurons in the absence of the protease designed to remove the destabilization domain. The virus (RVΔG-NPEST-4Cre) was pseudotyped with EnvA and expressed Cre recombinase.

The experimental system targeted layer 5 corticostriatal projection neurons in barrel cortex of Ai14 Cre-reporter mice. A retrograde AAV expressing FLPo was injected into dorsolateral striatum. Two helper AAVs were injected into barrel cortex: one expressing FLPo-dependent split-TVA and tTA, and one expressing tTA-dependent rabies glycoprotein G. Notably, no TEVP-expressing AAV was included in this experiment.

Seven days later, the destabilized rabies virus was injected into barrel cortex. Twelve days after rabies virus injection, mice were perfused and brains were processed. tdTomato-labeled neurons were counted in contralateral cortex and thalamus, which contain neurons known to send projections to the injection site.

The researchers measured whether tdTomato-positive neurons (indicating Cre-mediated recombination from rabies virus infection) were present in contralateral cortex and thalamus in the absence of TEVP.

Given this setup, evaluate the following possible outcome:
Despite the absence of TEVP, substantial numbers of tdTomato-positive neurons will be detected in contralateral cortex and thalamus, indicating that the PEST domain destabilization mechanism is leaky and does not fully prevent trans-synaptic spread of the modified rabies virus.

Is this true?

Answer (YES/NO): NO